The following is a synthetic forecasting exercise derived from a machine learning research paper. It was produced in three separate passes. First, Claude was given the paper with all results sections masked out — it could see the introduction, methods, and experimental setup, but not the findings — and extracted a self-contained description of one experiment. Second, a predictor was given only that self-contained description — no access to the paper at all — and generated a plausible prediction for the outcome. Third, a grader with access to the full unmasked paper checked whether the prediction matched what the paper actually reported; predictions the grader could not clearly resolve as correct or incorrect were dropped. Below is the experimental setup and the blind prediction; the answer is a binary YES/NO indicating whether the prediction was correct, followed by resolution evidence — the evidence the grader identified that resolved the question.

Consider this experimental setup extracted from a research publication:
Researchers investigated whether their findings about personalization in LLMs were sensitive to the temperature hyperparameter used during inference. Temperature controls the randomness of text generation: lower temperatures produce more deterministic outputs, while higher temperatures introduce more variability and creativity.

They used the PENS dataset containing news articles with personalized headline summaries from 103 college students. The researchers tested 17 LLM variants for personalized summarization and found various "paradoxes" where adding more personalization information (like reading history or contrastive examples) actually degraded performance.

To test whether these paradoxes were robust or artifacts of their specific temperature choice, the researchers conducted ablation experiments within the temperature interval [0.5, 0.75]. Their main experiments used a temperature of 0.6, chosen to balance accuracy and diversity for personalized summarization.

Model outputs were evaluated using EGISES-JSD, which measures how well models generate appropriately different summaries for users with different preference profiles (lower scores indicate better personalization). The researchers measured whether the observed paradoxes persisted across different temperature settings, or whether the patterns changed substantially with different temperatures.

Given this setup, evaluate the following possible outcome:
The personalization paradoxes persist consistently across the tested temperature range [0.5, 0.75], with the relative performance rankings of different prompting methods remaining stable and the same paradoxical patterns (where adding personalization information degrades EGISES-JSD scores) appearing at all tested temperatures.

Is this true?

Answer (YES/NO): YES